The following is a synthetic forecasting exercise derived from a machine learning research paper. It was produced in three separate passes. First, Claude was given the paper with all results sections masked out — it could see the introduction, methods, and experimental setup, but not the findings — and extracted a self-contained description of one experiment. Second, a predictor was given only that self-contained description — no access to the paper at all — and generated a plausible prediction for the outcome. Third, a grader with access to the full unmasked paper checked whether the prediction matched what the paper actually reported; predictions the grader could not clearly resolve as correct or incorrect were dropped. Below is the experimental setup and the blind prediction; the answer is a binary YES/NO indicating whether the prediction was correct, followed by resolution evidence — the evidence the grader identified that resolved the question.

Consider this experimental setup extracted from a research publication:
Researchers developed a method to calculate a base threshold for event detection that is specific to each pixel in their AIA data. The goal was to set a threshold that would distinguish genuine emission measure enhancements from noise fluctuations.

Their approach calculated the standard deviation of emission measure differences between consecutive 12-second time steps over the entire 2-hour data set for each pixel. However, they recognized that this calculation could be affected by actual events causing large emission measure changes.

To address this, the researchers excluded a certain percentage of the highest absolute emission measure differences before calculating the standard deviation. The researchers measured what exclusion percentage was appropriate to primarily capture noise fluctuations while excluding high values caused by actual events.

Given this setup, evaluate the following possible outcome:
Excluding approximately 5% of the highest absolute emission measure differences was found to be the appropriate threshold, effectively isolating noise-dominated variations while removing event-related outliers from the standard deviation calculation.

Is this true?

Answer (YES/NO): NO